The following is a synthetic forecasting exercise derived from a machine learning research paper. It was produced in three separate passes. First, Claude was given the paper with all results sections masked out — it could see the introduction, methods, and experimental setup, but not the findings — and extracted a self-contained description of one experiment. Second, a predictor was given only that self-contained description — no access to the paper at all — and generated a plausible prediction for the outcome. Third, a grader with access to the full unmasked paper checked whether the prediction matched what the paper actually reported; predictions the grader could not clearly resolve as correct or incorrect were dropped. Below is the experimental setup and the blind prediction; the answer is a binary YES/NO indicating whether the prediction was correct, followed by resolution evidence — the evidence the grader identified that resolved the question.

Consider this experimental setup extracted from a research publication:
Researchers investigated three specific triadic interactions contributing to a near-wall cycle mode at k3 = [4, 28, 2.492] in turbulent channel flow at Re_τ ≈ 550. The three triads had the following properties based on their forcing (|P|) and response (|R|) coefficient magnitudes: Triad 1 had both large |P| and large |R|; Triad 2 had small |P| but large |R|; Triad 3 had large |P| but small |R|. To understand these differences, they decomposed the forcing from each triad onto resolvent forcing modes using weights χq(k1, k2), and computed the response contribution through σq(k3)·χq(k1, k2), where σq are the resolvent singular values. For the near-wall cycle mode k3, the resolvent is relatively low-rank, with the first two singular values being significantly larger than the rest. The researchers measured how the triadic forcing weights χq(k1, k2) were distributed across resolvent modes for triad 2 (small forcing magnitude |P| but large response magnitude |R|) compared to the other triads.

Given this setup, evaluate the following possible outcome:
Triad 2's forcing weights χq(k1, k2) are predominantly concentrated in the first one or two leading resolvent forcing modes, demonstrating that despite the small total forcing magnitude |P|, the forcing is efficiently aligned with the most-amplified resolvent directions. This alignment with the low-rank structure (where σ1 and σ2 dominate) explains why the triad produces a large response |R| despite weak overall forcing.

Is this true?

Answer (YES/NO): NO